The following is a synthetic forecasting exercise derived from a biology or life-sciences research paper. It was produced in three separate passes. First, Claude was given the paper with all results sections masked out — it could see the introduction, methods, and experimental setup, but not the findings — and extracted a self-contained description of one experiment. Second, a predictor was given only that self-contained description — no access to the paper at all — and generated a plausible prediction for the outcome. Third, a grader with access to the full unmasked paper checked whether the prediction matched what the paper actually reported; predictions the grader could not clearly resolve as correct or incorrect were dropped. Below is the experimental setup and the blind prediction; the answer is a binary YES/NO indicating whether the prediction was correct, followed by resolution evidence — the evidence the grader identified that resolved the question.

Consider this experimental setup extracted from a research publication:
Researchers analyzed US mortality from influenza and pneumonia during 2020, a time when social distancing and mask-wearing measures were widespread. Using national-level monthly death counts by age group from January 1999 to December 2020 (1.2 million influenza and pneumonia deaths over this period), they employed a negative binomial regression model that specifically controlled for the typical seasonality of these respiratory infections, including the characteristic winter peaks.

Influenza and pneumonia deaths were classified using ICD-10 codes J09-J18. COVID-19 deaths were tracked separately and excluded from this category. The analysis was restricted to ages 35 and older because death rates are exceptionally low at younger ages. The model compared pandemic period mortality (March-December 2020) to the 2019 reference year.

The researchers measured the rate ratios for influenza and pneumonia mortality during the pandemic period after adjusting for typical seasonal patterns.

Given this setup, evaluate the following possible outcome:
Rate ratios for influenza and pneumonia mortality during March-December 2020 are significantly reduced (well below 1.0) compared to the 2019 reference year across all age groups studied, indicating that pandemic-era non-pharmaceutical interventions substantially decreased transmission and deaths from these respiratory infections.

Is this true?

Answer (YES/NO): NO